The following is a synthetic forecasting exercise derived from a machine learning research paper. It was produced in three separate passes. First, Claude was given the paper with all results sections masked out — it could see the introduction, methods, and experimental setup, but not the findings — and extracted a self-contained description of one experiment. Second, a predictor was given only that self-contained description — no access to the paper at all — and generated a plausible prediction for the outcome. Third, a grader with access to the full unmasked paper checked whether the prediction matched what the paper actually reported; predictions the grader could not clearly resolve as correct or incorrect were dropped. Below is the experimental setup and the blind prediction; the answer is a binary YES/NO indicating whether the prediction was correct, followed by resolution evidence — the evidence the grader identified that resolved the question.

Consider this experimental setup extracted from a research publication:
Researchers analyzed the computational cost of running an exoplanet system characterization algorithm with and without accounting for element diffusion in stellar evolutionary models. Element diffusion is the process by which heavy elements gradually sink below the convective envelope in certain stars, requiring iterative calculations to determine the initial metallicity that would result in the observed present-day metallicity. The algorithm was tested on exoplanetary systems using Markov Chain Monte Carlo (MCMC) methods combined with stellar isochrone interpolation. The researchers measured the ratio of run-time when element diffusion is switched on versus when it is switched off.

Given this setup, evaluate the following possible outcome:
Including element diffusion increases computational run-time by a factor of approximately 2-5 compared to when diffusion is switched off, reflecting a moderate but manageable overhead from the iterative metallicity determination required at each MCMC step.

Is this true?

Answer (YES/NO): YES